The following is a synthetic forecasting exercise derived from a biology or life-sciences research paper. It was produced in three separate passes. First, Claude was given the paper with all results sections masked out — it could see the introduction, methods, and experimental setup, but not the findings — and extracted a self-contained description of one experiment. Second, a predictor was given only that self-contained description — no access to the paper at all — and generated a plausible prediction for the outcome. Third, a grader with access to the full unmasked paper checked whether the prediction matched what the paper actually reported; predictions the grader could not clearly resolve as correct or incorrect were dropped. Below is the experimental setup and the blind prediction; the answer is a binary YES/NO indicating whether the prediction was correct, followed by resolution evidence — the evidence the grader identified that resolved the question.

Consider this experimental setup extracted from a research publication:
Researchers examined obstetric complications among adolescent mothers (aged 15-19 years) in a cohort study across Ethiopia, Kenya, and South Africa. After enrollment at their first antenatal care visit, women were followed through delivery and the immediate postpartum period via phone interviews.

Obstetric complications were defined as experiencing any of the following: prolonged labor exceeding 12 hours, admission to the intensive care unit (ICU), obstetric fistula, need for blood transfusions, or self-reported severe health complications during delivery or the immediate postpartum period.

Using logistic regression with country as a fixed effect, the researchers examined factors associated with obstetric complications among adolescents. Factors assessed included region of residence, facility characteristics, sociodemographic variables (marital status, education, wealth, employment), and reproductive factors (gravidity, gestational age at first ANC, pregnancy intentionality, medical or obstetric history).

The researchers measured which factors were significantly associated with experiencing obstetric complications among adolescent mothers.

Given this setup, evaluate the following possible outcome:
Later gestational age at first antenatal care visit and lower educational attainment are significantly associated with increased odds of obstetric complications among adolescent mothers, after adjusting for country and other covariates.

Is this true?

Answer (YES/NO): NO